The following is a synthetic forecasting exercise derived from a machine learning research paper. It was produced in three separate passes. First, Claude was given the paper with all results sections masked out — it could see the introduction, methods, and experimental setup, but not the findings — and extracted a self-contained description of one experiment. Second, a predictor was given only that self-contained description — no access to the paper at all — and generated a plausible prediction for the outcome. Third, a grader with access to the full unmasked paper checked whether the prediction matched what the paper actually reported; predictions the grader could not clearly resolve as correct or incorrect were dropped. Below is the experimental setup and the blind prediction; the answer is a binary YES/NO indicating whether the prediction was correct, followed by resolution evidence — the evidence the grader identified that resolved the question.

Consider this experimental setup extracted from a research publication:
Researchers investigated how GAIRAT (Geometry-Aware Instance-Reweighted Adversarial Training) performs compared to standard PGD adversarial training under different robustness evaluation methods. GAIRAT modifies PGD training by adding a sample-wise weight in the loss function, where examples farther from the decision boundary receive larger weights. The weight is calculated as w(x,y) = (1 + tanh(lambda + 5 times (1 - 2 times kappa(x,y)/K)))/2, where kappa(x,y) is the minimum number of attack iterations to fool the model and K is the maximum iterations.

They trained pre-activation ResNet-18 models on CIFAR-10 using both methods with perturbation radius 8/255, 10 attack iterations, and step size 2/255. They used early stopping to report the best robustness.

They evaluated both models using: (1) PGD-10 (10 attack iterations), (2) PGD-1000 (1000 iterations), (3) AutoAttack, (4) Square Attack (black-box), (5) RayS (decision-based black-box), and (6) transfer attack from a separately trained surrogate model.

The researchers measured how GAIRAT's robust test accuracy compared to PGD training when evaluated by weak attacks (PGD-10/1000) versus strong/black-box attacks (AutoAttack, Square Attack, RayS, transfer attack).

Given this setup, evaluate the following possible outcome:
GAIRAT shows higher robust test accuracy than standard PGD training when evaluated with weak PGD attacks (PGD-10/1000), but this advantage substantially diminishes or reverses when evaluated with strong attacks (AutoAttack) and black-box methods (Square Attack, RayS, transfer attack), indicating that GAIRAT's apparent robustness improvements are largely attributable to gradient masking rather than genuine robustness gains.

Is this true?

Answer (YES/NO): YES